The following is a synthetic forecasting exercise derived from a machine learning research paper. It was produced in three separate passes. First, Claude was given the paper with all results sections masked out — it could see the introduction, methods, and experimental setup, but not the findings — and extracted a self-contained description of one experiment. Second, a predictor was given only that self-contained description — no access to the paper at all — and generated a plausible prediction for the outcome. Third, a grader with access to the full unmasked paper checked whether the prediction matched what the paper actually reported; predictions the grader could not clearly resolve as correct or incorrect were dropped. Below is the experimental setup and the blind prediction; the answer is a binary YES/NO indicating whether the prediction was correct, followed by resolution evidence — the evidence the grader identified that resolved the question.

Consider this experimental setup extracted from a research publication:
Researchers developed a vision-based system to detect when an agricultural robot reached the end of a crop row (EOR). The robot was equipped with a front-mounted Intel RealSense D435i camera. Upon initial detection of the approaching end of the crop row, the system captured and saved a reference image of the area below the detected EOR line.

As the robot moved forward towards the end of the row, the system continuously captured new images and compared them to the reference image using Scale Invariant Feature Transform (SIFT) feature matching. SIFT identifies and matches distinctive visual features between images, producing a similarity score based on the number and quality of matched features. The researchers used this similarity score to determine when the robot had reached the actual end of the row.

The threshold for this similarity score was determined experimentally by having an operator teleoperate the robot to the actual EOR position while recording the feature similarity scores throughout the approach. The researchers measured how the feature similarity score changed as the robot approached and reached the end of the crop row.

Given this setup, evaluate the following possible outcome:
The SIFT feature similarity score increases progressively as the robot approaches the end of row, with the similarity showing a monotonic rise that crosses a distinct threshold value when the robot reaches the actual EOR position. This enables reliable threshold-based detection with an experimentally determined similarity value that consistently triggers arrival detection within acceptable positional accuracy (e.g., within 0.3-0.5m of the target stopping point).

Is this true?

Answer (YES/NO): NO